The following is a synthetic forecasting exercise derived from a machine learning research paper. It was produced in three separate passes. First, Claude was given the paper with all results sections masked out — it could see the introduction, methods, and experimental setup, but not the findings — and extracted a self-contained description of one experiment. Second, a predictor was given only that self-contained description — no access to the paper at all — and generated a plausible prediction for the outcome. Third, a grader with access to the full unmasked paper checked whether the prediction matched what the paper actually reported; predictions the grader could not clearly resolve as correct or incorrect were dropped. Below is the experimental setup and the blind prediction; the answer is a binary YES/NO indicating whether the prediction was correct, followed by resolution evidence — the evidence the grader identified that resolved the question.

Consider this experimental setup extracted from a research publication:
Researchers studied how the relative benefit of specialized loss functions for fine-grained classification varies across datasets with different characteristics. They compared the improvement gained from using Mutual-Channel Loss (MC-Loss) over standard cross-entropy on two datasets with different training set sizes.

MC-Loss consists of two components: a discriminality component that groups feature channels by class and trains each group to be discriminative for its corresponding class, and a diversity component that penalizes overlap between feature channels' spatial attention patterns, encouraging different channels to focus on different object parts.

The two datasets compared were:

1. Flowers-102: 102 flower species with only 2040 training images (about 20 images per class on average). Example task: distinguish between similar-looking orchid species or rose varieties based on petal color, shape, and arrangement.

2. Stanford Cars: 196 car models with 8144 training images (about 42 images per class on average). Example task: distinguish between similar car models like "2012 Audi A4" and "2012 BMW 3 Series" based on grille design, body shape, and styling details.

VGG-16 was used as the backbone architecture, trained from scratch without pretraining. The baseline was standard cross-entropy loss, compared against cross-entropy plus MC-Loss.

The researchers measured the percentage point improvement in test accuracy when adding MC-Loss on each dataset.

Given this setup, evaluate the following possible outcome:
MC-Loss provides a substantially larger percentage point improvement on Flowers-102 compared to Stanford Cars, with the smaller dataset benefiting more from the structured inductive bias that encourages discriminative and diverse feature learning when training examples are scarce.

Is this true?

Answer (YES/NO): YES